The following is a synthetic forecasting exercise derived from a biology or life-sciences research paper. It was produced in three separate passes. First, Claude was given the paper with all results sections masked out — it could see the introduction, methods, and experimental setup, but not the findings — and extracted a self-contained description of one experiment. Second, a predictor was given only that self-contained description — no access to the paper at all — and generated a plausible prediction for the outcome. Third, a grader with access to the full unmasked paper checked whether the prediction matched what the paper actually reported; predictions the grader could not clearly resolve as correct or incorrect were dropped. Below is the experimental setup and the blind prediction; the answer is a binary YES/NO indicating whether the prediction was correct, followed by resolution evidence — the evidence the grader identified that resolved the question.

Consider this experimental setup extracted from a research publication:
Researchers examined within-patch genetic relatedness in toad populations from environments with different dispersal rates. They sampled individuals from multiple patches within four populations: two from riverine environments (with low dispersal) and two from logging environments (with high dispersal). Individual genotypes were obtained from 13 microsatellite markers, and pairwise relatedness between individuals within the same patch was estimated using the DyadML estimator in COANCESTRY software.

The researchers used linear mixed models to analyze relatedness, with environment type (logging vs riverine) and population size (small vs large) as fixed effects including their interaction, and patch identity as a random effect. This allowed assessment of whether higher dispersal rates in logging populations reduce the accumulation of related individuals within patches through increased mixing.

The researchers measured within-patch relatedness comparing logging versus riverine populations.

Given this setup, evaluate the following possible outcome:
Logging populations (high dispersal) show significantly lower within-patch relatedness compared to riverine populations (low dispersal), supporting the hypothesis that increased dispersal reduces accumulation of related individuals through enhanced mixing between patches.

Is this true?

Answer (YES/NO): YES